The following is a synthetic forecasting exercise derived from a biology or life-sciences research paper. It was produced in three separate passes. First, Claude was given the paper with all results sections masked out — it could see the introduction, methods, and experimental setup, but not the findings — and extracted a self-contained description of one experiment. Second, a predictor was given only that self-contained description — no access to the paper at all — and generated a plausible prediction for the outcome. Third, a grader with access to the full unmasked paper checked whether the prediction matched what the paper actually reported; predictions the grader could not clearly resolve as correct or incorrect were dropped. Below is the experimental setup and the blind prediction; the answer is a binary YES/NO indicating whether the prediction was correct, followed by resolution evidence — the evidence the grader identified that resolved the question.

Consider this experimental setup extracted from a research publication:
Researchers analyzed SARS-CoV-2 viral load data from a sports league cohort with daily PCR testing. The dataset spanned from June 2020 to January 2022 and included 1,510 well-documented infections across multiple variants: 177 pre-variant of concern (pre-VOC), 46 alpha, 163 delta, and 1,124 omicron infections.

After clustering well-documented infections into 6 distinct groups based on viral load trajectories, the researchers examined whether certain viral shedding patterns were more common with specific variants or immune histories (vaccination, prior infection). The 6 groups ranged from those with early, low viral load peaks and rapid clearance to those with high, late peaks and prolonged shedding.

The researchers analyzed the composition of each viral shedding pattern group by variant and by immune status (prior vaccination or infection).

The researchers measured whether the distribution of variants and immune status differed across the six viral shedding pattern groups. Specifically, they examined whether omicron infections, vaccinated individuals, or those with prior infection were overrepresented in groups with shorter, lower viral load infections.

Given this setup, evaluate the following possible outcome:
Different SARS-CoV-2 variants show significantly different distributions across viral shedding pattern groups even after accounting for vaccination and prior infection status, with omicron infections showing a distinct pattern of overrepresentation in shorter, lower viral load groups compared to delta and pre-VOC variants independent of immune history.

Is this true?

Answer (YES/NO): NO